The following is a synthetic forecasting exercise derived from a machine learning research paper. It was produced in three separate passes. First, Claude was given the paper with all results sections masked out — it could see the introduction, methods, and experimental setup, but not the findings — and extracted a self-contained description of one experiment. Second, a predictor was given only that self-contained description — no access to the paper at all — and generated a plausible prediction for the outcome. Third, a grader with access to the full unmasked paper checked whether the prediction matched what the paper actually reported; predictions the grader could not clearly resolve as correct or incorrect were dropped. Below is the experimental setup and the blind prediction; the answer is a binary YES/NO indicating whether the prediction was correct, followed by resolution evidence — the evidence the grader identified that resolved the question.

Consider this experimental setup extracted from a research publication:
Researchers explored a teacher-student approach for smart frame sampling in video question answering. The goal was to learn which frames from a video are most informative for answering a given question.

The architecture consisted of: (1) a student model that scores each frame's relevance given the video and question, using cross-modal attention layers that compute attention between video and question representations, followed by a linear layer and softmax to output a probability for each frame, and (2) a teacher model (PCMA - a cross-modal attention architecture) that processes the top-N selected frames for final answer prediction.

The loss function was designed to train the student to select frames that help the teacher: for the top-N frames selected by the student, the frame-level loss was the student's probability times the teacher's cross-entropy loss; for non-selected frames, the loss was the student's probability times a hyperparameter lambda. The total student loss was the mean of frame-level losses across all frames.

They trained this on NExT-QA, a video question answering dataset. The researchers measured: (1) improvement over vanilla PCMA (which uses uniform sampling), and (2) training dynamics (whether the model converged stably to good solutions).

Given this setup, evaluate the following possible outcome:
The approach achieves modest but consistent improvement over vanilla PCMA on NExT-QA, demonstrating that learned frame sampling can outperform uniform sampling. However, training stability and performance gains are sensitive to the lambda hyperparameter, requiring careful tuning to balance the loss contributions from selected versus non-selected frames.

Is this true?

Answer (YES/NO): NO